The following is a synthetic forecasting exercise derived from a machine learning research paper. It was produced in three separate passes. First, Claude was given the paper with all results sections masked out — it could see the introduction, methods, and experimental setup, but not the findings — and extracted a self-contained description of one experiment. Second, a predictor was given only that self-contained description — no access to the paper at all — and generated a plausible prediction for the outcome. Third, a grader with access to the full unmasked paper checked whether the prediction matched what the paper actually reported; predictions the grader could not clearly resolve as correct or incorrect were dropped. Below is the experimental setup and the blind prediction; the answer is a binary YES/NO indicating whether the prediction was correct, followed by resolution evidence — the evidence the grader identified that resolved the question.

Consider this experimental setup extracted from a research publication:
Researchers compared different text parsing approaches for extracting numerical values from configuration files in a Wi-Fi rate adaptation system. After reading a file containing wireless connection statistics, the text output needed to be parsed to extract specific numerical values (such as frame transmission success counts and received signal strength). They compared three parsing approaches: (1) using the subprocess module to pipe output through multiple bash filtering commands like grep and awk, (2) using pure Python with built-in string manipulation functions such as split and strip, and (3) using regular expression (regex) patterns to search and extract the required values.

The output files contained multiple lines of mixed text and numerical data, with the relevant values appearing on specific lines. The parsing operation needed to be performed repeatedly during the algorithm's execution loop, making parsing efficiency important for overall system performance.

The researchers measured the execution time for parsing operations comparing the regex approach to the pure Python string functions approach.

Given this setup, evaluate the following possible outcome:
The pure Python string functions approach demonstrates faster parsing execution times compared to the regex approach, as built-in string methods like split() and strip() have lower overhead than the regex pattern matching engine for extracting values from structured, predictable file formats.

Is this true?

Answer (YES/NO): NO